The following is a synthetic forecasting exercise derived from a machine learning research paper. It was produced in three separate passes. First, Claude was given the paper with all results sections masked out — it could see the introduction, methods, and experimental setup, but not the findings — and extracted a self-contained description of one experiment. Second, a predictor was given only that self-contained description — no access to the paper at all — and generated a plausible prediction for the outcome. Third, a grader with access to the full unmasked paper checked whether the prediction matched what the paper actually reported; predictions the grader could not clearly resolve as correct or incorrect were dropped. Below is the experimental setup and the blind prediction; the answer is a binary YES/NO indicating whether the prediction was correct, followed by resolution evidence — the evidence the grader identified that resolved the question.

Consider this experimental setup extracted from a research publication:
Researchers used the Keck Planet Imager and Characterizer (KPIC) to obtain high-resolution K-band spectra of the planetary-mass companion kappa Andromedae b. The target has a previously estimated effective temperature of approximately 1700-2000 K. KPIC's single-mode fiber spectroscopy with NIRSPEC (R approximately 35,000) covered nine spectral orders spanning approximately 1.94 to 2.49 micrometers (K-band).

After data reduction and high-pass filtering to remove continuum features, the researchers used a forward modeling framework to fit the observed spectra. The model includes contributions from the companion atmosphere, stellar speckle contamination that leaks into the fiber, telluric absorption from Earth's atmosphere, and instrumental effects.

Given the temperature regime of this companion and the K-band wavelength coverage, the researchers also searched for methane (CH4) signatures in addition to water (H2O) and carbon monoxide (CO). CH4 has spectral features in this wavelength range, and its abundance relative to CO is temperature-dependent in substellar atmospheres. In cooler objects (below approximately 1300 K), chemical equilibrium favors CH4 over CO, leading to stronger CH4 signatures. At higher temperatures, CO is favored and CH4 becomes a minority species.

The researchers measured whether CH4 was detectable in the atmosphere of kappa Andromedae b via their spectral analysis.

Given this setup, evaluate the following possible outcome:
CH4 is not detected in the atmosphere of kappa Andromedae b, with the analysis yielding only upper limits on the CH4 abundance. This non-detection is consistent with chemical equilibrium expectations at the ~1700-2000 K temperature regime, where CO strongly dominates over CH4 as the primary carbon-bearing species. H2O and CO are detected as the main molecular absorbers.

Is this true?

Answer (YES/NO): YES